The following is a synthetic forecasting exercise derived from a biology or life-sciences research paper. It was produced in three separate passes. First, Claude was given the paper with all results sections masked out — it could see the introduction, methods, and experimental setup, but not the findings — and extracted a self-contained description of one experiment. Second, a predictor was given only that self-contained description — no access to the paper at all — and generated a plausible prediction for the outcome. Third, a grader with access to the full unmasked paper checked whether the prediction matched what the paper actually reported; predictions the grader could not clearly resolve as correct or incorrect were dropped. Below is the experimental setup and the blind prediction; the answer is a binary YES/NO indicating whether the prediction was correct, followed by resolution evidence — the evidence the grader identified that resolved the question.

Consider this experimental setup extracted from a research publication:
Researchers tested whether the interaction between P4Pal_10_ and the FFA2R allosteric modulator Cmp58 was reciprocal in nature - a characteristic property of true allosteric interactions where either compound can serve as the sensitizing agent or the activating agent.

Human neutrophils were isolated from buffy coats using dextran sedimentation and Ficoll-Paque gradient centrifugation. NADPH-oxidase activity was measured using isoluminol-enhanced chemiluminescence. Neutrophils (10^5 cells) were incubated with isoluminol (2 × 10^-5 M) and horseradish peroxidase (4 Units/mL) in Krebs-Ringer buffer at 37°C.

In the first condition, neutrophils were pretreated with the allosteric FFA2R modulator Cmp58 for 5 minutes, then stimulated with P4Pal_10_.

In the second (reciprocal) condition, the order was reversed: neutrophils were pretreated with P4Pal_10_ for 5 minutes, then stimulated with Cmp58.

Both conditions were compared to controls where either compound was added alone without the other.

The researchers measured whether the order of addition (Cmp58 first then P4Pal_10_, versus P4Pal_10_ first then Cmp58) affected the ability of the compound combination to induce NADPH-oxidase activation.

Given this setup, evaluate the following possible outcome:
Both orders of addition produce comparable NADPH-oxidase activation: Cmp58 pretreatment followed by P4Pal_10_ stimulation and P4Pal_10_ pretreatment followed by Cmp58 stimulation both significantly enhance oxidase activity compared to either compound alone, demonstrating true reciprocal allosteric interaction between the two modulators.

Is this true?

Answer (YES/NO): YES